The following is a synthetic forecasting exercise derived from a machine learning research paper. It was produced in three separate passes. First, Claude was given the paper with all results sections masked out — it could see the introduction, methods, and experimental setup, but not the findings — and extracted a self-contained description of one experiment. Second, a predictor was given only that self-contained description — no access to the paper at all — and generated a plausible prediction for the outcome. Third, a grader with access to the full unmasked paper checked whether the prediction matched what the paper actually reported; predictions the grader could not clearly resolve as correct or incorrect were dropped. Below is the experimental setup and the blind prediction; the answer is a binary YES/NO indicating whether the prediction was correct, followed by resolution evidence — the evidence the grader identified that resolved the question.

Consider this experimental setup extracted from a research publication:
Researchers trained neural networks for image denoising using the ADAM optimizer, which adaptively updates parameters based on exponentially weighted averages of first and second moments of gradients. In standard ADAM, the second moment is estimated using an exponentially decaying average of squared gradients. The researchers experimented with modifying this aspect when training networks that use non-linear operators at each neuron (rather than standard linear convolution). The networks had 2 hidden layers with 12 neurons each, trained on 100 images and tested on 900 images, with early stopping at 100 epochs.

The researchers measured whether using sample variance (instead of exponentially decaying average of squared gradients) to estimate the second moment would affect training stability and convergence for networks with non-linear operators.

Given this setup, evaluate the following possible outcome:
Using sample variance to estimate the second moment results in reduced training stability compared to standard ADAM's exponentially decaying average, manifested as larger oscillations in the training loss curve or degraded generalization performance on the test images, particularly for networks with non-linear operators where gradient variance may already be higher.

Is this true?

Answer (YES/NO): NO